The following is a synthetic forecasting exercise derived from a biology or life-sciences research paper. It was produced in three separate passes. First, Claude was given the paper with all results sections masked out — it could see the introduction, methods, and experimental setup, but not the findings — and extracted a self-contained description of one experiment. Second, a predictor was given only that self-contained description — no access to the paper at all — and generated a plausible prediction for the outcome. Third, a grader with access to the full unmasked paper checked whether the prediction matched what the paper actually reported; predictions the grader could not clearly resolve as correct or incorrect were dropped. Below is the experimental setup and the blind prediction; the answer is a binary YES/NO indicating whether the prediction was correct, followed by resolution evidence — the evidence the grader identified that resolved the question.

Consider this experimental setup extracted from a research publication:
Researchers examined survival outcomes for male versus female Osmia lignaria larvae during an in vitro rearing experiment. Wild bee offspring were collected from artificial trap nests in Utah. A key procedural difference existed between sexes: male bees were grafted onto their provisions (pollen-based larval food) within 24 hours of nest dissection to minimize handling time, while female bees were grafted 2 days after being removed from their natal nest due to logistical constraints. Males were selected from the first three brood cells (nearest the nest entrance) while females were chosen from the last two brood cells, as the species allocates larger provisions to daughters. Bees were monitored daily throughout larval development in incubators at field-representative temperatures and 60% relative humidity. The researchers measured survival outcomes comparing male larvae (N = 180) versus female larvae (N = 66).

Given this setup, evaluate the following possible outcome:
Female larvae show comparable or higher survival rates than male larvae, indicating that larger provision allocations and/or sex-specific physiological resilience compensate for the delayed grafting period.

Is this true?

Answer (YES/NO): NO